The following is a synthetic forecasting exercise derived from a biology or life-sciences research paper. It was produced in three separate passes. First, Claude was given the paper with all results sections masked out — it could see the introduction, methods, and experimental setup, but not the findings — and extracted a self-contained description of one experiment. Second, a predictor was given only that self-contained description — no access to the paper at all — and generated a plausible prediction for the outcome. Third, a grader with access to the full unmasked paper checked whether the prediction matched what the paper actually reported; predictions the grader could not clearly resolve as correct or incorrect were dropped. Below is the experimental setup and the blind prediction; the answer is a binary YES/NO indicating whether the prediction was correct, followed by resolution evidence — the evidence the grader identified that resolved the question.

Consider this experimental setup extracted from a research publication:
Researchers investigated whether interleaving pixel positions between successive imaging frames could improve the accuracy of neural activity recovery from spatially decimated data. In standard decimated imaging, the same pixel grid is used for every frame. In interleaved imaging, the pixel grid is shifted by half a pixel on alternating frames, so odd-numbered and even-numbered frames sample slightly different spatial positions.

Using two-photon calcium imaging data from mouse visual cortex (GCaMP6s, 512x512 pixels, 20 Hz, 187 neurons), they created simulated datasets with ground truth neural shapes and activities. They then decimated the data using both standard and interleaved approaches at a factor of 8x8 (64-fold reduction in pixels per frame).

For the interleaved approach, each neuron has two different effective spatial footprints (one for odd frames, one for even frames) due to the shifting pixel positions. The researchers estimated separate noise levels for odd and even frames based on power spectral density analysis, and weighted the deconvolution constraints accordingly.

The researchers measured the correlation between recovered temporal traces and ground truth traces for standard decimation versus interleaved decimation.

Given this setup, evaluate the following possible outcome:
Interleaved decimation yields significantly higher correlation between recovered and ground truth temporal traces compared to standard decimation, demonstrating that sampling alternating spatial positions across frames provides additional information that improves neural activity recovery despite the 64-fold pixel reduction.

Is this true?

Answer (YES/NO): YES